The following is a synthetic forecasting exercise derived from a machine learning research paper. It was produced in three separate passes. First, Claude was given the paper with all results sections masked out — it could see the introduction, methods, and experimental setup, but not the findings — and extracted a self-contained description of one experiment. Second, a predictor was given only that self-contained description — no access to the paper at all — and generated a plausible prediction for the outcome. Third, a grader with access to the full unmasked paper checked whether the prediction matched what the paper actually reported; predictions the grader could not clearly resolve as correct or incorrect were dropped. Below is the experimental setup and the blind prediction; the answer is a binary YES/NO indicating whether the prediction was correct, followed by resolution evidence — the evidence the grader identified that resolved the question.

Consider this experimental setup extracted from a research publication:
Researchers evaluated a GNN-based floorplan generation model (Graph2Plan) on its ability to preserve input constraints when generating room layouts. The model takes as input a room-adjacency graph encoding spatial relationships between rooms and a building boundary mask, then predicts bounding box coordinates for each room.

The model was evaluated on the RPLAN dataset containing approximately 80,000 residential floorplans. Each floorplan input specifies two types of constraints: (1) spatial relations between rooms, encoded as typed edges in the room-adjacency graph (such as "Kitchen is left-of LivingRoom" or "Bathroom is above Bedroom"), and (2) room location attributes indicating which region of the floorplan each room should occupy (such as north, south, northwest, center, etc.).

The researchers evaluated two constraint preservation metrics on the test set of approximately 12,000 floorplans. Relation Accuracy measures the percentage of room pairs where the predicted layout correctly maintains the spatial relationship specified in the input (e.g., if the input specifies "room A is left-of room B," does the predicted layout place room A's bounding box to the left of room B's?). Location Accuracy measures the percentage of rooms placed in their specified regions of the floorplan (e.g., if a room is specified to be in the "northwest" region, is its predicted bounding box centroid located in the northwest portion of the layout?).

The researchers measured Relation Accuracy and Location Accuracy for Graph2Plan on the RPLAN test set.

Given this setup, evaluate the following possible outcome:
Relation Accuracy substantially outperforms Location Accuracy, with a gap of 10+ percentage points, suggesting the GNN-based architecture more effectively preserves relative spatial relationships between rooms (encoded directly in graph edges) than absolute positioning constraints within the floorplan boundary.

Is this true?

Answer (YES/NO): NO